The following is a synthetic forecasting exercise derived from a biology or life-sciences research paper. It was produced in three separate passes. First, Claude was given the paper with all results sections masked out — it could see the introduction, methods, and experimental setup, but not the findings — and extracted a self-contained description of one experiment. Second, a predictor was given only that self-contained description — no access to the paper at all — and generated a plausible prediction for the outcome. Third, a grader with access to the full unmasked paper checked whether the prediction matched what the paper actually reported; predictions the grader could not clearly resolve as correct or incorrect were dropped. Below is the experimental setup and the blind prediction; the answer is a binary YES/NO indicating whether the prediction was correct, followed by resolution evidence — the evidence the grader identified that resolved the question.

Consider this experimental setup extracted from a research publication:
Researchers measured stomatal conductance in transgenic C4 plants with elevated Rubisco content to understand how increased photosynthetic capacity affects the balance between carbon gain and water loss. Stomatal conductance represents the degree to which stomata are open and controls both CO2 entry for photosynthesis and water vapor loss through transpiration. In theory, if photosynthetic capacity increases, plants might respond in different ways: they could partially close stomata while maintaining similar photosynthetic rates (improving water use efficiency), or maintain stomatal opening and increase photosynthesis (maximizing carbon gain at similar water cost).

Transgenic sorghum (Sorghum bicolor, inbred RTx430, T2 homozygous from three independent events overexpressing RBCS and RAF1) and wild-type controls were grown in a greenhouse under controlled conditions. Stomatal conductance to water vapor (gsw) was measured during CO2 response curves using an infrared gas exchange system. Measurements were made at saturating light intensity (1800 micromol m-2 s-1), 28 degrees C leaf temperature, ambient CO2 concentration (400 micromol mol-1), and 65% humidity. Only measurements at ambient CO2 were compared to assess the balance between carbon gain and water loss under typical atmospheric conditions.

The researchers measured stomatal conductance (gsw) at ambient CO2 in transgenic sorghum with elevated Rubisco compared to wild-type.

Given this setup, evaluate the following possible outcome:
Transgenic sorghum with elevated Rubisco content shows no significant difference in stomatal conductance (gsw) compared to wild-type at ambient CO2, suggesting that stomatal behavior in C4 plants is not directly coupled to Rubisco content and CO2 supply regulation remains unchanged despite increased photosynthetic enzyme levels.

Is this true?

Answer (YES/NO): NO